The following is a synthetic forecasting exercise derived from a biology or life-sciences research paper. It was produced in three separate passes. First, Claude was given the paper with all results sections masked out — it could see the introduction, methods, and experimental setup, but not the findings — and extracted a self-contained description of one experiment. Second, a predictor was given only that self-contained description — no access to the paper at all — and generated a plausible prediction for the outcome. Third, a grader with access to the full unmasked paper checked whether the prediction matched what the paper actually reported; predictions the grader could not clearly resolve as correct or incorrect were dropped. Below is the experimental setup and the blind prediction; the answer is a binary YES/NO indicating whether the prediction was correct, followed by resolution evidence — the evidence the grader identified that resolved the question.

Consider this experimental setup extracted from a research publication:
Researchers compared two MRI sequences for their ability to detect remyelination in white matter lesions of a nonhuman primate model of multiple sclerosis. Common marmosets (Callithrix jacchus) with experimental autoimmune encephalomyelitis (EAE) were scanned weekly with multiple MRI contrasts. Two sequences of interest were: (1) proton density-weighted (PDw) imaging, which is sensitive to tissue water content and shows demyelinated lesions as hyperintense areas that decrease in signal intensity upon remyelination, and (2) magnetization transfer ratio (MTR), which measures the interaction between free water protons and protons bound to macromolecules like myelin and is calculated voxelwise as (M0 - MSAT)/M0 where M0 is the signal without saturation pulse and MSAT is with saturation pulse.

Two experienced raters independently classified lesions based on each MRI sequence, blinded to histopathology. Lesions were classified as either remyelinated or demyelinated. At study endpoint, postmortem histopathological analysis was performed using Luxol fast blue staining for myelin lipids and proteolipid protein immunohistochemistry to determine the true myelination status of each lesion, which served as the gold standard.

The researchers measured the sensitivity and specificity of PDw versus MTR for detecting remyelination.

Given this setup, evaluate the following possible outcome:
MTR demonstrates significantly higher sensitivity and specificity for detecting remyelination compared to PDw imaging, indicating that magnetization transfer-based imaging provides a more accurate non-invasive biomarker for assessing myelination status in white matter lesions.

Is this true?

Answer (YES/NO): NO